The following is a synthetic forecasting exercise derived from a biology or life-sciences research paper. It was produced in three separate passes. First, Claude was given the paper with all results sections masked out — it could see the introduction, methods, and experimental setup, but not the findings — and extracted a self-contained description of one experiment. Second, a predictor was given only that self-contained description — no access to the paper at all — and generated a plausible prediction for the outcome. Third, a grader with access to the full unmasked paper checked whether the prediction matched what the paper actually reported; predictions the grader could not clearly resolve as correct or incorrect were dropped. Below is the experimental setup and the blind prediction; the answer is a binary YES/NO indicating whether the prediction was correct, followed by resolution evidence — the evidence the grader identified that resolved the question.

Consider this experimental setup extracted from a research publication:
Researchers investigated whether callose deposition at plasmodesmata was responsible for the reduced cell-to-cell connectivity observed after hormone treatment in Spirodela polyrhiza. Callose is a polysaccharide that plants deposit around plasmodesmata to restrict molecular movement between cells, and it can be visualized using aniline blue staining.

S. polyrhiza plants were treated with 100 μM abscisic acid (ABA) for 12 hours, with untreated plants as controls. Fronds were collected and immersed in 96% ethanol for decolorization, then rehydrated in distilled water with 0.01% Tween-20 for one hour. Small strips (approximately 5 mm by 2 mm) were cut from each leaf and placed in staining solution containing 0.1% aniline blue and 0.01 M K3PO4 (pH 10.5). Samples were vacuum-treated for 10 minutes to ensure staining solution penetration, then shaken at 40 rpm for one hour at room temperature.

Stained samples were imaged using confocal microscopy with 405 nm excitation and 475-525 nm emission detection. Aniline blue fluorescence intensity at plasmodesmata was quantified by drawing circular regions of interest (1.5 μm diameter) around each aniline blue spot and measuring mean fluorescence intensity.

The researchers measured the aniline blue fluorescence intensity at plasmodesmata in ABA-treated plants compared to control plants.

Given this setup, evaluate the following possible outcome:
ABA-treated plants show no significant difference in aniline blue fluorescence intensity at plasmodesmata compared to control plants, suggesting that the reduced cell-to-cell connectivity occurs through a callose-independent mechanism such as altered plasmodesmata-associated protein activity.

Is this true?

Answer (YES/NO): NO